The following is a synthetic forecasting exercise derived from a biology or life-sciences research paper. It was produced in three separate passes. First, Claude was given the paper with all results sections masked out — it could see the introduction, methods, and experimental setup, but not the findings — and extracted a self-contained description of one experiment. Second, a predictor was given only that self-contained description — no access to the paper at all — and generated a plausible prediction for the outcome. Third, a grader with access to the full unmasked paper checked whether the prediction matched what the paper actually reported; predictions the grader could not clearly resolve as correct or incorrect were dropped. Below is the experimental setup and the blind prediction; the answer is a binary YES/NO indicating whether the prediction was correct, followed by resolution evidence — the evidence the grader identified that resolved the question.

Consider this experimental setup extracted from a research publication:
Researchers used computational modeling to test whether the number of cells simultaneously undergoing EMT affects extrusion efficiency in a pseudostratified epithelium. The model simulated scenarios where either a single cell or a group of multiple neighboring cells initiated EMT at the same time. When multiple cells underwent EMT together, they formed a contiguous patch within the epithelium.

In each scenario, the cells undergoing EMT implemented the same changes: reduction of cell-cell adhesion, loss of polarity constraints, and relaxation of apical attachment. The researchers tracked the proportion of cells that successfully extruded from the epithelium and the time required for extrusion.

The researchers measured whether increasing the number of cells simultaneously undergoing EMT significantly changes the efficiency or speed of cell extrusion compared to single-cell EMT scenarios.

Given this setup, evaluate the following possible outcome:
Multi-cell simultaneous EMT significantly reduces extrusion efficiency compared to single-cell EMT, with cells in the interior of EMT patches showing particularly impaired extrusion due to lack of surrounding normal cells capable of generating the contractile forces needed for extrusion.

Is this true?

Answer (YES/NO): NO